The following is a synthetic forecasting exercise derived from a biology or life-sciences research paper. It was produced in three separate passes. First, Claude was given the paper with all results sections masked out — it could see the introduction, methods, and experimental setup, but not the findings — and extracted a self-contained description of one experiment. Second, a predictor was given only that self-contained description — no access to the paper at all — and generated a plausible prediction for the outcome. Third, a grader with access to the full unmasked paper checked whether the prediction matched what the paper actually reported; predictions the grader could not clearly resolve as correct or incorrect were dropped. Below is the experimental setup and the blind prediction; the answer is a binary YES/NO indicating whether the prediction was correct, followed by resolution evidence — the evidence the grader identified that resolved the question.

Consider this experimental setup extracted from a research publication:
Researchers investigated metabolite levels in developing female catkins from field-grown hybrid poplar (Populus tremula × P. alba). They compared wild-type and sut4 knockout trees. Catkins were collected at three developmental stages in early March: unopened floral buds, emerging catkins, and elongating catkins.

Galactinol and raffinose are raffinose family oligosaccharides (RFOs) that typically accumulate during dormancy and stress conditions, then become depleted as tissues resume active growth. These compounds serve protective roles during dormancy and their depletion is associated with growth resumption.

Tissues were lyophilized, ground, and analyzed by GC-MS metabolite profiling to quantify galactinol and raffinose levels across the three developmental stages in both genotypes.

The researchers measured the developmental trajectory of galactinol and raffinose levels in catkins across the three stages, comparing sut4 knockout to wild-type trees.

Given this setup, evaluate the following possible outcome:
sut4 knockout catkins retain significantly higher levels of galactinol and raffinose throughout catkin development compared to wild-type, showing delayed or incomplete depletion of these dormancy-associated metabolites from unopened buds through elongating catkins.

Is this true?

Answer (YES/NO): YES